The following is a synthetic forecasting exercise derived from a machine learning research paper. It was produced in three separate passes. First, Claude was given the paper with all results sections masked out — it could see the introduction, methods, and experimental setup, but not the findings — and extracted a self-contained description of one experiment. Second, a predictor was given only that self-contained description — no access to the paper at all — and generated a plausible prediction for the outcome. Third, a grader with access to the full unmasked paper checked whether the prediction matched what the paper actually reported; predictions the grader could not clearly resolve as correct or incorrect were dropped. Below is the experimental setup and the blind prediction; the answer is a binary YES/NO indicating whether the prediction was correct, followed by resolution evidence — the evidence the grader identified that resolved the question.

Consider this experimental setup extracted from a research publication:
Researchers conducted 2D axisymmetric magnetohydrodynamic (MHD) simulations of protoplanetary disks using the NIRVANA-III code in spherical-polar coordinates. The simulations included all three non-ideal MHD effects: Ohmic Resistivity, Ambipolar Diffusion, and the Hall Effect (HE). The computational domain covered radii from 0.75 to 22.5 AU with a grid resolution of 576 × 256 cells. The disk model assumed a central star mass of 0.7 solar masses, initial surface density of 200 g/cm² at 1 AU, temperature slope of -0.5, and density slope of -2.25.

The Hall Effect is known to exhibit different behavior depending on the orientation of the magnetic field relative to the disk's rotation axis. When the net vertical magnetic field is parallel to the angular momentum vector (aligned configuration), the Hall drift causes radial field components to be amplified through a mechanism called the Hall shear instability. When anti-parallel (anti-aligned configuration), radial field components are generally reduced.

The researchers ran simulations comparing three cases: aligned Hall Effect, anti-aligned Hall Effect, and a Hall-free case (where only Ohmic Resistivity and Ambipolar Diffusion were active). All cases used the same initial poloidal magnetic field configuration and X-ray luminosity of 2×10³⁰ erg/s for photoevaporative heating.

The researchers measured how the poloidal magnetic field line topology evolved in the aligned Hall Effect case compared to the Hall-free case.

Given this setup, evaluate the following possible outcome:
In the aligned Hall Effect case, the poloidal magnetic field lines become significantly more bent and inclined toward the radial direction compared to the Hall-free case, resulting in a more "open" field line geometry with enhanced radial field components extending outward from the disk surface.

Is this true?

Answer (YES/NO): NO